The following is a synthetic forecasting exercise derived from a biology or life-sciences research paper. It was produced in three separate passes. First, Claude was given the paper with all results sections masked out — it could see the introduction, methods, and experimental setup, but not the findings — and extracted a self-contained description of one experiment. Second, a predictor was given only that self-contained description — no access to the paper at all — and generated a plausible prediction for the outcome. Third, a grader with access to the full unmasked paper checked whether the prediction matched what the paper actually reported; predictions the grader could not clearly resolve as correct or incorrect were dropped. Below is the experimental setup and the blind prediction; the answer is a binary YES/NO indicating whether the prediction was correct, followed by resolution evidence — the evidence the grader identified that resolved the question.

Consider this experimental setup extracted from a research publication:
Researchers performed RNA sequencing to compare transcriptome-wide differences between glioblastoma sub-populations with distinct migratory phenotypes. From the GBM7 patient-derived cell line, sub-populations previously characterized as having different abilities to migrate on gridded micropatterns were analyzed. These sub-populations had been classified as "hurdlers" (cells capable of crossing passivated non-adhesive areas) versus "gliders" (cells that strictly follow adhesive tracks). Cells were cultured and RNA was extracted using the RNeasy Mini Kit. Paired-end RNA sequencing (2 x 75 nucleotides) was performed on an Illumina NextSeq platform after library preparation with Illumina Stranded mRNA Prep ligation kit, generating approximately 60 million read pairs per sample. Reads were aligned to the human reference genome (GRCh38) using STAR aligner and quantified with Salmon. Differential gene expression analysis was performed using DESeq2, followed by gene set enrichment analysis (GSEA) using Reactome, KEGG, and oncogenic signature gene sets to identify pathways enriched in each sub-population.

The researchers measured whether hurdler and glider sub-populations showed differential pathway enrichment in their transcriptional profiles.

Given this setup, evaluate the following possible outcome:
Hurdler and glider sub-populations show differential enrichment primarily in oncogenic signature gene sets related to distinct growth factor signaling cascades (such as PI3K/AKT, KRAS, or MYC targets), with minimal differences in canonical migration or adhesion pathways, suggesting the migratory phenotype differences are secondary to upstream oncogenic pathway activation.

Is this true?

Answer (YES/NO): NO